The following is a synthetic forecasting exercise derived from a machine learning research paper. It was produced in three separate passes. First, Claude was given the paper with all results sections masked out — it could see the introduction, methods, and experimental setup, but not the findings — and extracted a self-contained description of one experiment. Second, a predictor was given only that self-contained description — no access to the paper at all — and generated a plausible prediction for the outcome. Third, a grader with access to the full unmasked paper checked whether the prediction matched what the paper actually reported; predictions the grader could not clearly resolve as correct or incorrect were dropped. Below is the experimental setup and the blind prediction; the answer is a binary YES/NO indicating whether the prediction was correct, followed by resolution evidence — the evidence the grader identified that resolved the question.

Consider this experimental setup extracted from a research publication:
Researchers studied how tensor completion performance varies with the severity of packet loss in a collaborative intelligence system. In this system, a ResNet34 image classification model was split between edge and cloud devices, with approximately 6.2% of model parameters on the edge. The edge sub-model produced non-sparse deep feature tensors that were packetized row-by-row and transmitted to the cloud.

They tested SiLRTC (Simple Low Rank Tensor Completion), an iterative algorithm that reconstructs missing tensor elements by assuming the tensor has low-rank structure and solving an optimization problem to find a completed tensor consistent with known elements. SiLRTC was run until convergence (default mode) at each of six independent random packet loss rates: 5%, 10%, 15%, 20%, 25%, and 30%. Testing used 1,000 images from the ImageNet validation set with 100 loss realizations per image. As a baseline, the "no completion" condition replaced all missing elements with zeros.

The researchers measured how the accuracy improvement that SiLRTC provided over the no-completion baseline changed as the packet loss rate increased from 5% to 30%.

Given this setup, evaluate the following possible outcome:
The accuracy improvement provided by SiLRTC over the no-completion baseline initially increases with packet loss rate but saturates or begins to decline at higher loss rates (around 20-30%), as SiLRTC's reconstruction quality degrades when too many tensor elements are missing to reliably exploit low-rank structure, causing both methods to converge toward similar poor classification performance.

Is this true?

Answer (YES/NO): NO